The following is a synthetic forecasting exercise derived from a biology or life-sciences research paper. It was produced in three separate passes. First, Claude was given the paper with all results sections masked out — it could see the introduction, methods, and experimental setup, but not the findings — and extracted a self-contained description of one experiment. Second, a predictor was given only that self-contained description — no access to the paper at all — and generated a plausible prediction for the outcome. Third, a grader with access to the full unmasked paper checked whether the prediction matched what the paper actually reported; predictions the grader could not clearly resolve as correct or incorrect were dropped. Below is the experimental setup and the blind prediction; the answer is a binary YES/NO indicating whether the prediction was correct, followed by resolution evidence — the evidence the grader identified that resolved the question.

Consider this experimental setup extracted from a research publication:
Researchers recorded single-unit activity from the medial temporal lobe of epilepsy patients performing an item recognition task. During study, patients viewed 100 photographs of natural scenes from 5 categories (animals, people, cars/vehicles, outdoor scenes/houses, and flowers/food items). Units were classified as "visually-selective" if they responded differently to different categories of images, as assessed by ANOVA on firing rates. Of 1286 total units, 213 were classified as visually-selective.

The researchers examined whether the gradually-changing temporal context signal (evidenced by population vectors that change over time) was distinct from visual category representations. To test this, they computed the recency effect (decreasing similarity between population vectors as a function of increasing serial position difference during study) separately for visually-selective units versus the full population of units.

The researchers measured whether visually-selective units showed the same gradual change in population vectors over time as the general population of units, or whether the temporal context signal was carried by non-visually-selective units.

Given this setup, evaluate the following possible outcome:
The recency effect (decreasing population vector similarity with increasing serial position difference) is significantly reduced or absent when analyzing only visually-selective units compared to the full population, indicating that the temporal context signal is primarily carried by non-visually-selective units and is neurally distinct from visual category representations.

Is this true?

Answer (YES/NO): NO